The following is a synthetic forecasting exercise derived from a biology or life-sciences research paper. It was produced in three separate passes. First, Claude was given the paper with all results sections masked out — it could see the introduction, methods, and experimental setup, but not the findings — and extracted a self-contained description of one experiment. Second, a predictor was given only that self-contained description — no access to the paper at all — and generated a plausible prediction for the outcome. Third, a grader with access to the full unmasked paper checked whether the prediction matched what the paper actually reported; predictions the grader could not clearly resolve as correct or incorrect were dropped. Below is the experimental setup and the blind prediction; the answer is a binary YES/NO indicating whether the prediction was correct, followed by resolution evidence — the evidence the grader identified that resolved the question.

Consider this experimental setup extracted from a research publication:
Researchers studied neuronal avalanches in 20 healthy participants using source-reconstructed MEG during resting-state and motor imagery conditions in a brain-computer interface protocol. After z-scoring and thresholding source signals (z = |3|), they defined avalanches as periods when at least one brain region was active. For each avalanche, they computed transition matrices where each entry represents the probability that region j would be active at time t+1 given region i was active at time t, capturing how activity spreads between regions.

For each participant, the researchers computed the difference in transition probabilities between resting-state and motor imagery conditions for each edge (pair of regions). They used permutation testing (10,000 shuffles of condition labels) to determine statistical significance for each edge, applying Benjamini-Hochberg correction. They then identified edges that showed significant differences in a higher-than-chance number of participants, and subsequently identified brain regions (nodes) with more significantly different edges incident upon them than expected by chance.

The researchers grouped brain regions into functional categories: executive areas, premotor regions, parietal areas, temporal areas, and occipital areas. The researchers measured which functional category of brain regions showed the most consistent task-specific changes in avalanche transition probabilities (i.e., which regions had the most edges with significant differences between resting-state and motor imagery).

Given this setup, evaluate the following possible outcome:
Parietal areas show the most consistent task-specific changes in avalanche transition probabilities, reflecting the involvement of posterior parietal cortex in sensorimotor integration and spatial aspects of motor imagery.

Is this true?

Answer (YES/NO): NO